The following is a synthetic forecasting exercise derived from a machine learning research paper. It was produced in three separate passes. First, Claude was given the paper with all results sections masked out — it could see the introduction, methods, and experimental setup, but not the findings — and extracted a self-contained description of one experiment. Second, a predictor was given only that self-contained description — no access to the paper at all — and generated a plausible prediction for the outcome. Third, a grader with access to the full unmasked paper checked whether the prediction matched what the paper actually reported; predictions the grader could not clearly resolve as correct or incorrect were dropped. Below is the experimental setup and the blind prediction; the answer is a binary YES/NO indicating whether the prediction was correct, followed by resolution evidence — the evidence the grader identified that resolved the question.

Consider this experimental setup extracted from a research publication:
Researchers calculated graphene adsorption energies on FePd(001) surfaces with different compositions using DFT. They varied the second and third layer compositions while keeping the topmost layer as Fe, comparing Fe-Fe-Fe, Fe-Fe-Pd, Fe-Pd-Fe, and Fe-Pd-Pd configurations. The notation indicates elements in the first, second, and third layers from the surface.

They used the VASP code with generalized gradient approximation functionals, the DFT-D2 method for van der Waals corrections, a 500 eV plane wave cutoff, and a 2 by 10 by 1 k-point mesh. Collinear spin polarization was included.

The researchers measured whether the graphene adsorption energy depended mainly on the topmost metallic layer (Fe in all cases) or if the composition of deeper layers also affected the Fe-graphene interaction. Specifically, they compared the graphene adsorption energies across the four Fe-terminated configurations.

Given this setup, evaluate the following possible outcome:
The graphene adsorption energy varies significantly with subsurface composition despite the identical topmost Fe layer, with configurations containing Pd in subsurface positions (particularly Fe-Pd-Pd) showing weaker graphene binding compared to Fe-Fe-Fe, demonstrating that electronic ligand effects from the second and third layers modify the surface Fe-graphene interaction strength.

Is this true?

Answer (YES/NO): NO